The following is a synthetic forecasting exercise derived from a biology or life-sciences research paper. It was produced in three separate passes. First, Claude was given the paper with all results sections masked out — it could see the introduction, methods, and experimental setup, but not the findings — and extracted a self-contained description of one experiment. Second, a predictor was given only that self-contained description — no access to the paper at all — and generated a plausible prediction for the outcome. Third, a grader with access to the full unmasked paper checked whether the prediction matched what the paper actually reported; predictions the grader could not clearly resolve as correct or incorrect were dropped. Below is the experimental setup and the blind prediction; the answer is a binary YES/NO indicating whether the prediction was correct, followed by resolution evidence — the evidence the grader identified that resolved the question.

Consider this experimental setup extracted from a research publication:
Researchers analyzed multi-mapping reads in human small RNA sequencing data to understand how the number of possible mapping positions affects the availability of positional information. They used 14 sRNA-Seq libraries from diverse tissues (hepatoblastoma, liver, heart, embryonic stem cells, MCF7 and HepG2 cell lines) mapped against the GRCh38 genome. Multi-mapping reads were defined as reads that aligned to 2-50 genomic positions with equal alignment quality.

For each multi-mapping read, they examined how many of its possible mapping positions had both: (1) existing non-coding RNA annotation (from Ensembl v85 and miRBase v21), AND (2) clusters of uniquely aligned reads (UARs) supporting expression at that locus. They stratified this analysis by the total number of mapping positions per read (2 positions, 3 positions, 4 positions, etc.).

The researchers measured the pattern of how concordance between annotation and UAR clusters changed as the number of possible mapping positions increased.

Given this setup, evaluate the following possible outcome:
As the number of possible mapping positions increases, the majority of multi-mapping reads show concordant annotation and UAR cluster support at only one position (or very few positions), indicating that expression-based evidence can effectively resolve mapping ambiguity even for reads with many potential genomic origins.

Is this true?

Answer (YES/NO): YES